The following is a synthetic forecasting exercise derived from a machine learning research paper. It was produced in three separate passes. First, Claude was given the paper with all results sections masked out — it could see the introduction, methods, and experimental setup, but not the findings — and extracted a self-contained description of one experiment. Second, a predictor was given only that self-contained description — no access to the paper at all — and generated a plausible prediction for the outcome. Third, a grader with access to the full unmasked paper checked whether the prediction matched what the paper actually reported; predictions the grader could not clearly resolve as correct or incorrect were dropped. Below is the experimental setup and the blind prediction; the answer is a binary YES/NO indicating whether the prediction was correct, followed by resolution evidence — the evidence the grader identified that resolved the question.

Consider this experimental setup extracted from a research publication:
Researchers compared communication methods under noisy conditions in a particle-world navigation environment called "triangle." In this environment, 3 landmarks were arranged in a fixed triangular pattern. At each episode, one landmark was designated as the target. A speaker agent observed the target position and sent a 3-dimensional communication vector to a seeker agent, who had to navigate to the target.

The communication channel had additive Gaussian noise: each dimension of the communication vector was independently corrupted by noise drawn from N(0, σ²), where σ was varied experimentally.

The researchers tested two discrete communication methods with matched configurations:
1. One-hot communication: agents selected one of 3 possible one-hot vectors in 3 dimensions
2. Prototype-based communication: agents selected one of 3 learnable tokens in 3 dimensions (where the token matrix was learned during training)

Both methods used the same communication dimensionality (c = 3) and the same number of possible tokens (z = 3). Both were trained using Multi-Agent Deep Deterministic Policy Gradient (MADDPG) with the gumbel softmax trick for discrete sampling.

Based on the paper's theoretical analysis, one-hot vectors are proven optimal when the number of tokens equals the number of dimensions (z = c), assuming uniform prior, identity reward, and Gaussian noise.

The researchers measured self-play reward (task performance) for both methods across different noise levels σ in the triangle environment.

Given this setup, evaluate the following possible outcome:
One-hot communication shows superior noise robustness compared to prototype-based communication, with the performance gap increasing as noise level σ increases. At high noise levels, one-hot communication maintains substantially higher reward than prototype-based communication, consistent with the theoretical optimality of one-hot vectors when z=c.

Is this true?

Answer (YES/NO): NO